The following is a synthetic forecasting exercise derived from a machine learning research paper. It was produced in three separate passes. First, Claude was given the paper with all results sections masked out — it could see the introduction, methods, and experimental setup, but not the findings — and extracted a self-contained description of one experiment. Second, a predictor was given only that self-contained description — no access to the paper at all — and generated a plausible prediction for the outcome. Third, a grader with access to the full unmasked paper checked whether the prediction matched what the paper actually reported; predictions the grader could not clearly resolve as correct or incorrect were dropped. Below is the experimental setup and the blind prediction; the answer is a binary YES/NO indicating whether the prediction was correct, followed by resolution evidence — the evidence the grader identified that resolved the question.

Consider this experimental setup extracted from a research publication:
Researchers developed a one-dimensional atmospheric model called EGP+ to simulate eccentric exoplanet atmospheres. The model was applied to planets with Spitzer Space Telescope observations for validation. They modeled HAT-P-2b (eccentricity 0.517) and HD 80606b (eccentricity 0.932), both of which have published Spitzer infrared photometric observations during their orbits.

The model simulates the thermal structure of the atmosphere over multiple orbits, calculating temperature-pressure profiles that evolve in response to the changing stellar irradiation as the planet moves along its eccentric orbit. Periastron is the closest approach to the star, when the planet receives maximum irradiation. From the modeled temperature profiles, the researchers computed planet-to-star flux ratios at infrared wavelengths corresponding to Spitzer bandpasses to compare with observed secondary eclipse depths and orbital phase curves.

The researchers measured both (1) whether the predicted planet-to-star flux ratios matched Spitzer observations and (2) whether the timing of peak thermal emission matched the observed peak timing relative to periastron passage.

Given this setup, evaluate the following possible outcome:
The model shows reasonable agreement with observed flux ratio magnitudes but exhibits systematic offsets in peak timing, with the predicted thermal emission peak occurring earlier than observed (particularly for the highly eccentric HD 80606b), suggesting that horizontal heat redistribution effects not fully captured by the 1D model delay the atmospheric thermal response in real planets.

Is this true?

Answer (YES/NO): NO